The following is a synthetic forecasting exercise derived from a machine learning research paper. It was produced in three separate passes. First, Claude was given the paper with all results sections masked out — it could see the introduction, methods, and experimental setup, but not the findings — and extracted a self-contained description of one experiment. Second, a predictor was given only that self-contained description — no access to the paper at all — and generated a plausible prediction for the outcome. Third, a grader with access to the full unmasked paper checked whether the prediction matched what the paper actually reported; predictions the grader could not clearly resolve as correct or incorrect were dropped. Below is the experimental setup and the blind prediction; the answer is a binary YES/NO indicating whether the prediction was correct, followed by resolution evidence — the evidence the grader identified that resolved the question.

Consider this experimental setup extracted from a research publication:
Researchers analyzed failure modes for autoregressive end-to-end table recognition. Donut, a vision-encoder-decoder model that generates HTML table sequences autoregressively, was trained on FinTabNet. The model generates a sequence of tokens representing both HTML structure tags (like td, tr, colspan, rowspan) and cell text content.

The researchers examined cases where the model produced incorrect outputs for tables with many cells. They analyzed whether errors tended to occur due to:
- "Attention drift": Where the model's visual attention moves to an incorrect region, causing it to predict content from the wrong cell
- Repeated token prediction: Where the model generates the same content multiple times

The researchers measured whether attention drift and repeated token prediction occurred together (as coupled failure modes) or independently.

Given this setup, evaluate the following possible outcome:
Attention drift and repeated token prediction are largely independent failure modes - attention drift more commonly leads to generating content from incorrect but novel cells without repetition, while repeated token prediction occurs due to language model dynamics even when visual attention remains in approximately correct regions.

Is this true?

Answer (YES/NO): NO